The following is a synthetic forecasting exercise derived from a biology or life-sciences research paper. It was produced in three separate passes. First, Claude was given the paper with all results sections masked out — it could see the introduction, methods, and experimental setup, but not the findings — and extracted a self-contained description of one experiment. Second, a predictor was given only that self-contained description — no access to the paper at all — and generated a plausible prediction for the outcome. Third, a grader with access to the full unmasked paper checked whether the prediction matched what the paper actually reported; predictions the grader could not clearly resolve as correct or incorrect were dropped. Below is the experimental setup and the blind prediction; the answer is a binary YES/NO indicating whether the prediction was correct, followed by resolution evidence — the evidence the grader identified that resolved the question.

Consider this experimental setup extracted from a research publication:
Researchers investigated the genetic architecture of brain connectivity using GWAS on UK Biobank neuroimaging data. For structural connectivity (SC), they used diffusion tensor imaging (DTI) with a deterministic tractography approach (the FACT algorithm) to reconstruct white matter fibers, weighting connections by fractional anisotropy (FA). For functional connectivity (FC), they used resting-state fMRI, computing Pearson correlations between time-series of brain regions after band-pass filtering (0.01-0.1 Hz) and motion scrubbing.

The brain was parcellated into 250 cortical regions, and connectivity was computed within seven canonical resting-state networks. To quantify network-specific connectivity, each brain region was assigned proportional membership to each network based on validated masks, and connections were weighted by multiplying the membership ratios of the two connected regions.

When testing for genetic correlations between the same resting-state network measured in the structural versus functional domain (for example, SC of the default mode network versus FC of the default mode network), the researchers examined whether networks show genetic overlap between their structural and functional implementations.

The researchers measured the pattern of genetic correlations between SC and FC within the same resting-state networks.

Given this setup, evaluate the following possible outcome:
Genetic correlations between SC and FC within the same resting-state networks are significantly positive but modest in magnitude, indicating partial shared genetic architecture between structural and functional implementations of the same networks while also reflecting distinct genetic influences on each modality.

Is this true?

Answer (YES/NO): NO